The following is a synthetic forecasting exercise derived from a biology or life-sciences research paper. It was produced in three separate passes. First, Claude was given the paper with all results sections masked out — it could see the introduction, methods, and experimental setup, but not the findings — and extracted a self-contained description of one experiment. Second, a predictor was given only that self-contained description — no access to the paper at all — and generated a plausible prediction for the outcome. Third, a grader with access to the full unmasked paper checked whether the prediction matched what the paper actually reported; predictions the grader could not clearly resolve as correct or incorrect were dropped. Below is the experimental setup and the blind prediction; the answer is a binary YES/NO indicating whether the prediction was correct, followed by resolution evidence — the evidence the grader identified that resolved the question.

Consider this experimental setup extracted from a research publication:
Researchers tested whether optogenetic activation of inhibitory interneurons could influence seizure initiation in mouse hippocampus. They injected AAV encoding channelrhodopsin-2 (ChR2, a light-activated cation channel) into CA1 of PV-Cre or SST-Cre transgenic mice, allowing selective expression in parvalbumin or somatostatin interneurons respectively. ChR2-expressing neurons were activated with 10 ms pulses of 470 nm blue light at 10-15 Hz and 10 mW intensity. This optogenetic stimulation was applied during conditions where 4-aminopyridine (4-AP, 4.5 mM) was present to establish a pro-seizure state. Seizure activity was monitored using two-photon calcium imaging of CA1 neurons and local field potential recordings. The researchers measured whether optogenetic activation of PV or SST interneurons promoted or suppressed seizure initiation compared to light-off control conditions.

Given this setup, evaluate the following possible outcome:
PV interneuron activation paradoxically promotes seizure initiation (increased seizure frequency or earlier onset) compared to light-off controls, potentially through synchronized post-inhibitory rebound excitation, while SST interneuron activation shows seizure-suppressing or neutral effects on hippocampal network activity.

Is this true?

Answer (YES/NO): NO